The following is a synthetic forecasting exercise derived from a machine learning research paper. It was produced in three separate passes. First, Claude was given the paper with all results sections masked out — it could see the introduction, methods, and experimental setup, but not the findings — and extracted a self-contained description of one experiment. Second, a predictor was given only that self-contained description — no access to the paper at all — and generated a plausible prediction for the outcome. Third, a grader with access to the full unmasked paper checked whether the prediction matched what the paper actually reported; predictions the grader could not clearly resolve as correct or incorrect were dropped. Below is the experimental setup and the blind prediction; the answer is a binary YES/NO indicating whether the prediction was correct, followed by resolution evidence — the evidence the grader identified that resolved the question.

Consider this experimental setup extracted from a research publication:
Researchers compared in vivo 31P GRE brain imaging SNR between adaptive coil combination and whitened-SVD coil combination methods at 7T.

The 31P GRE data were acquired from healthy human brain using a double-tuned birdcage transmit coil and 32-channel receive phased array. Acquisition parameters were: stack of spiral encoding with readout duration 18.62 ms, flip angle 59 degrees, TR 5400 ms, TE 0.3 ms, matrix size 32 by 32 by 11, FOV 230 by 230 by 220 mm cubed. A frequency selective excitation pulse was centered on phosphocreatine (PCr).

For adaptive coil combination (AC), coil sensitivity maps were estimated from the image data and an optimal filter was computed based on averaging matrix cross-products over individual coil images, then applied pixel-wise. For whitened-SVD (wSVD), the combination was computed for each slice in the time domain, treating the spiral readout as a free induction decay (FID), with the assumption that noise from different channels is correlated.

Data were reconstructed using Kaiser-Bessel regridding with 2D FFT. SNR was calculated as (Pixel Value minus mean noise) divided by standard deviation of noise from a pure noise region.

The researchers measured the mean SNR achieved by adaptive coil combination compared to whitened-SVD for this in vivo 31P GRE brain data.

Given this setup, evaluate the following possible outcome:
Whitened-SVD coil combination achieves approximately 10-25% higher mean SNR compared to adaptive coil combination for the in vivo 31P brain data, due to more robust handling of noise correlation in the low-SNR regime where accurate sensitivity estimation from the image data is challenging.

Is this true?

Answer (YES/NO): NO